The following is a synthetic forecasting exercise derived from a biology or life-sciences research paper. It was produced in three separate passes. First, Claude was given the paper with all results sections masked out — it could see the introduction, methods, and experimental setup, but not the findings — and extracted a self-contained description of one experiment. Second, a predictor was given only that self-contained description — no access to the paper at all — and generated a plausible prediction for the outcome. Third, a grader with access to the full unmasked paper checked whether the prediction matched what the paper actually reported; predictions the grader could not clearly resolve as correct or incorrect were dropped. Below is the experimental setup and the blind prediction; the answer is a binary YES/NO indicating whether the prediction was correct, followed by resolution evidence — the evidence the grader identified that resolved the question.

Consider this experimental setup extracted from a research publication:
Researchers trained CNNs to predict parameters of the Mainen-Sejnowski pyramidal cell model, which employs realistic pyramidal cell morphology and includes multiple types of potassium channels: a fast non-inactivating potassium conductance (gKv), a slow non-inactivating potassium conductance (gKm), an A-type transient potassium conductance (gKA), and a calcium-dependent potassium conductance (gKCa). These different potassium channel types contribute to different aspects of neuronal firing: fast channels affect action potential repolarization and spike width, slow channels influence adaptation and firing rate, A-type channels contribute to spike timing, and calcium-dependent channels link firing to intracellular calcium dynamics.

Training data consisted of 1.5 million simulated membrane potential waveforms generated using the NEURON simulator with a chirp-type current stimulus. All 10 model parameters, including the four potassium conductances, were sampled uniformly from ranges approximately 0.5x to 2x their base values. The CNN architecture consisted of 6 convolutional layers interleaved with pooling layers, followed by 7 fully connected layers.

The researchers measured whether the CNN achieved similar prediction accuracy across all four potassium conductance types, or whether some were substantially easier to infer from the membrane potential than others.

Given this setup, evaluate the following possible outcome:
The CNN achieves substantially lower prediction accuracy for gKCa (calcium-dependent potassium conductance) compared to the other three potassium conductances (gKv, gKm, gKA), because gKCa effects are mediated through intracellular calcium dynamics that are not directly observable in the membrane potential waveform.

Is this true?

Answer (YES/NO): NO